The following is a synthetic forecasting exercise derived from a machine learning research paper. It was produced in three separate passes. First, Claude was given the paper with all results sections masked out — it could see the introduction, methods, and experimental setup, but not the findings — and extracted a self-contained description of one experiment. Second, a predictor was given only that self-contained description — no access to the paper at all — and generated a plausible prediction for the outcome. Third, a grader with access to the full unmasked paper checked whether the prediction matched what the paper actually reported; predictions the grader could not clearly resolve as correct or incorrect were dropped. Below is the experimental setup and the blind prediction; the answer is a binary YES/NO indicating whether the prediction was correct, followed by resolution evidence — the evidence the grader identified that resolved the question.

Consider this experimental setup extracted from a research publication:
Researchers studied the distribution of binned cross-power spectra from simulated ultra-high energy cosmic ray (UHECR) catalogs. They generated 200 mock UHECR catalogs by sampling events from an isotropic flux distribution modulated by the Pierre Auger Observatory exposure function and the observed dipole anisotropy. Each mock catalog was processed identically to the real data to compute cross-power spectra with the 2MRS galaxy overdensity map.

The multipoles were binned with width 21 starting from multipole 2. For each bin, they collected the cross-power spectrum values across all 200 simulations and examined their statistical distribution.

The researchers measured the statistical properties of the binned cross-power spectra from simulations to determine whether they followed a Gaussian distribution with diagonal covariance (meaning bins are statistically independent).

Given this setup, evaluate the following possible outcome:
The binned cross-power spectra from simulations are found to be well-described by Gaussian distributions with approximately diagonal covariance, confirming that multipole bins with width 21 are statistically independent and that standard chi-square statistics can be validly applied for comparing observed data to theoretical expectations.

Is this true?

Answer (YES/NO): YES